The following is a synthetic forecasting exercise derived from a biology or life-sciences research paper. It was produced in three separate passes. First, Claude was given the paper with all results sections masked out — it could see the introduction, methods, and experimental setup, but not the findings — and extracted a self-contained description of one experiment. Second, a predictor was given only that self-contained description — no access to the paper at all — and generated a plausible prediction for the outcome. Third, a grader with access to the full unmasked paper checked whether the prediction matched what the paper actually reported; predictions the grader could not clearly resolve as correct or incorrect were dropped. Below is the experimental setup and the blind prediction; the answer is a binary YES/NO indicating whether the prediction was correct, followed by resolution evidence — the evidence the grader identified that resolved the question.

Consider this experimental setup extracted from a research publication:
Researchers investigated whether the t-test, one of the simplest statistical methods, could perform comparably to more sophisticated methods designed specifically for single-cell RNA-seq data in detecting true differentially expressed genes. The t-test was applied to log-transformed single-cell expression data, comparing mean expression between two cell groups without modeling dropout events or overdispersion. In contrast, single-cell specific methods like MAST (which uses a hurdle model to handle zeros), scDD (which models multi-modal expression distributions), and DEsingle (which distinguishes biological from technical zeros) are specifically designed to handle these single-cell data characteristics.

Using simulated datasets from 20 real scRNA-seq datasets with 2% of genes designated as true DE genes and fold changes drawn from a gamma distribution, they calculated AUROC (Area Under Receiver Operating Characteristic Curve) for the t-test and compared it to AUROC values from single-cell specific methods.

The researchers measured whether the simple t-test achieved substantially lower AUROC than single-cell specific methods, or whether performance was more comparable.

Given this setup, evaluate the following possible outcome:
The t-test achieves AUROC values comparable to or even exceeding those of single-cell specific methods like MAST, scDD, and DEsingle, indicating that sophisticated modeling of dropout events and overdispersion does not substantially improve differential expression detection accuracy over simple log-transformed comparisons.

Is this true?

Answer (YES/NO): YES